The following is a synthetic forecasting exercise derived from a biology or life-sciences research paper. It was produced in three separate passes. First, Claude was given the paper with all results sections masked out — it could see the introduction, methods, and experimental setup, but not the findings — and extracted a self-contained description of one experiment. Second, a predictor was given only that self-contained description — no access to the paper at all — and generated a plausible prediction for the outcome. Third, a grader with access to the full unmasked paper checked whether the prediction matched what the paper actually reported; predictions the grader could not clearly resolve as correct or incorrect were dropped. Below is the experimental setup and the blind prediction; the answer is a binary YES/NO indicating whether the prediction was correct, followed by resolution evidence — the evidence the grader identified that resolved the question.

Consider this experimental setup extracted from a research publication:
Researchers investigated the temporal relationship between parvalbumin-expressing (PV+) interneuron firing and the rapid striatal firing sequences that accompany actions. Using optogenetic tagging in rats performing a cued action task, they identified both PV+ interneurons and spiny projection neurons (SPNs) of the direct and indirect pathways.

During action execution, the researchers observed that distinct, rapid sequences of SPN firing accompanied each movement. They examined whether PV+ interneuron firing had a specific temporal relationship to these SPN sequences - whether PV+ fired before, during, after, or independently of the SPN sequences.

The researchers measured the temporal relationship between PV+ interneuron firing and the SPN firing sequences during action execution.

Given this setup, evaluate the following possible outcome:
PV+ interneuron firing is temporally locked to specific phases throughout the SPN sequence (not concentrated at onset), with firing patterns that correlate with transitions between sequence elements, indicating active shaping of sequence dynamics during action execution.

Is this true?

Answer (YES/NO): NO